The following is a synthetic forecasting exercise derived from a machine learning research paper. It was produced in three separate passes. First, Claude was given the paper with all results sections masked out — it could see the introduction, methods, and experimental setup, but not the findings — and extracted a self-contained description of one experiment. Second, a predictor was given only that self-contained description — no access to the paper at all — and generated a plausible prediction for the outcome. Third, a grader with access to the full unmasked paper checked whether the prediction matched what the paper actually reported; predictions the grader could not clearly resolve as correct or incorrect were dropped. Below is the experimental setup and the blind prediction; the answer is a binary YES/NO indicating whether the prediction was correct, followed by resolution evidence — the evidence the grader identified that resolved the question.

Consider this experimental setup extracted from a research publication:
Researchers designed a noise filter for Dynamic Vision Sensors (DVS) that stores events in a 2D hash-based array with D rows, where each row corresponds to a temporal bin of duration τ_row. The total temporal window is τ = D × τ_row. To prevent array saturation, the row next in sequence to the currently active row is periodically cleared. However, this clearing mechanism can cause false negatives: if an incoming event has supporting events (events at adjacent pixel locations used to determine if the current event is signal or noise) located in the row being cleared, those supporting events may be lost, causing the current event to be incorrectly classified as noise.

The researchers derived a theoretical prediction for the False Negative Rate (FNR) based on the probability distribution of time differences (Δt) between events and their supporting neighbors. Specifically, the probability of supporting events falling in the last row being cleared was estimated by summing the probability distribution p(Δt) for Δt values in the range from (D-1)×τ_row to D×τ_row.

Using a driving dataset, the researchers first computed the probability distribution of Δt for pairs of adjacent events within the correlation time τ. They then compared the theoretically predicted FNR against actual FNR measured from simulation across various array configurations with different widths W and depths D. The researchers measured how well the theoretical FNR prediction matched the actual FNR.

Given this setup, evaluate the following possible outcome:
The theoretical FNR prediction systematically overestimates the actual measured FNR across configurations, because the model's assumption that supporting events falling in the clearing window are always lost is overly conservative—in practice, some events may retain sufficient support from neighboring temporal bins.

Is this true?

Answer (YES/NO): NO